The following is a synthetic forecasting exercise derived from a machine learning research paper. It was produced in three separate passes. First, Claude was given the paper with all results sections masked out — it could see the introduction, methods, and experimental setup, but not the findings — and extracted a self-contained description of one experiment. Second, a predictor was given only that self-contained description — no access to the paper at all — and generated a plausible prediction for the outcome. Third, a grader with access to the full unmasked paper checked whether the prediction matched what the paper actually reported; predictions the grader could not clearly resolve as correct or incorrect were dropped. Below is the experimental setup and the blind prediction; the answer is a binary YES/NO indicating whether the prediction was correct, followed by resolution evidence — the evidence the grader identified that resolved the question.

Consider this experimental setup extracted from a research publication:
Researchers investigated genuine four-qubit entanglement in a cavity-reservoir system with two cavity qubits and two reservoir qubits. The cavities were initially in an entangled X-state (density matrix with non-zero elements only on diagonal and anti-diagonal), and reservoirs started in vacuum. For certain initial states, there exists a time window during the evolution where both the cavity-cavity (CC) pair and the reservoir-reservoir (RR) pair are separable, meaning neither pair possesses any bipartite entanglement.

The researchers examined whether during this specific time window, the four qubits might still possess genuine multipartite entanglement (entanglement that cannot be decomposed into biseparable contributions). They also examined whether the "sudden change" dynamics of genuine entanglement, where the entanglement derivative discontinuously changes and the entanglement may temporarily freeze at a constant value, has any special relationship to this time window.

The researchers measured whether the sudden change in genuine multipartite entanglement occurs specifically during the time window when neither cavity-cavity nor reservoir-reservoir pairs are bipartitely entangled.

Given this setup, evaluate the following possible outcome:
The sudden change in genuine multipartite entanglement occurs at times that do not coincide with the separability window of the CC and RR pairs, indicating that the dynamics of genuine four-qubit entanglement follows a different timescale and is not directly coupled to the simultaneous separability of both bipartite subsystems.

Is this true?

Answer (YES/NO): NO